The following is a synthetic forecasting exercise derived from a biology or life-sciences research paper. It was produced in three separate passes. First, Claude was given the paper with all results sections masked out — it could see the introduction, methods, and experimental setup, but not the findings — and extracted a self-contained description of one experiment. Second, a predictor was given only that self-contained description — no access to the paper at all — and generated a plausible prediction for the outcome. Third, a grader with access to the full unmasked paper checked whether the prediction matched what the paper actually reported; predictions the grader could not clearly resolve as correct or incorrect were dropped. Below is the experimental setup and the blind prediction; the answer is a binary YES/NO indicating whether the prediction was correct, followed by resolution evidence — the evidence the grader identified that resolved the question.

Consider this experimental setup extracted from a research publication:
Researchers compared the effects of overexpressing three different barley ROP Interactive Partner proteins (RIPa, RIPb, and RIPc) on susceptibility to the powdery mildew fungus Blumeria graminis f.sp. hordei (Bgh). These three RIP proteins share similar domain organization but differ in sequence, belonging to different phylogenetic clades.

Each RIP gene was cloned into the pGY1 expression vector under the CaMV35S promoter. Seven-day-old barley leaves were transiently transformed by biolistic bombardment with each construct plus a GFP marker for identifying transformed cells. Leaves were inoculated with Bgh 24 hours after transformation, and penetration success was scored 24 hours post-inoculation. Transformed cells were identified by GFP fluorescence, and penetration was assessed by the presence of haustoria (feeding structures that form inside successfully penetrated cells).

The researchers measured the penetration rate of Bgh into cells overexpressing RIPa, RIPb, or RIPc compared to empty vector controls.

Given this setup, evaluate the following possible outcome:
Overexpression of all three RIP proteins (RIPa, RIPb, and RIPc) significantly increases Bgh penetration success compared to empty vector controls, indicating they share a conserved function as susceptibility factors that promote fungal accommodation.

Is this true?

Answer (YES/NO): NO